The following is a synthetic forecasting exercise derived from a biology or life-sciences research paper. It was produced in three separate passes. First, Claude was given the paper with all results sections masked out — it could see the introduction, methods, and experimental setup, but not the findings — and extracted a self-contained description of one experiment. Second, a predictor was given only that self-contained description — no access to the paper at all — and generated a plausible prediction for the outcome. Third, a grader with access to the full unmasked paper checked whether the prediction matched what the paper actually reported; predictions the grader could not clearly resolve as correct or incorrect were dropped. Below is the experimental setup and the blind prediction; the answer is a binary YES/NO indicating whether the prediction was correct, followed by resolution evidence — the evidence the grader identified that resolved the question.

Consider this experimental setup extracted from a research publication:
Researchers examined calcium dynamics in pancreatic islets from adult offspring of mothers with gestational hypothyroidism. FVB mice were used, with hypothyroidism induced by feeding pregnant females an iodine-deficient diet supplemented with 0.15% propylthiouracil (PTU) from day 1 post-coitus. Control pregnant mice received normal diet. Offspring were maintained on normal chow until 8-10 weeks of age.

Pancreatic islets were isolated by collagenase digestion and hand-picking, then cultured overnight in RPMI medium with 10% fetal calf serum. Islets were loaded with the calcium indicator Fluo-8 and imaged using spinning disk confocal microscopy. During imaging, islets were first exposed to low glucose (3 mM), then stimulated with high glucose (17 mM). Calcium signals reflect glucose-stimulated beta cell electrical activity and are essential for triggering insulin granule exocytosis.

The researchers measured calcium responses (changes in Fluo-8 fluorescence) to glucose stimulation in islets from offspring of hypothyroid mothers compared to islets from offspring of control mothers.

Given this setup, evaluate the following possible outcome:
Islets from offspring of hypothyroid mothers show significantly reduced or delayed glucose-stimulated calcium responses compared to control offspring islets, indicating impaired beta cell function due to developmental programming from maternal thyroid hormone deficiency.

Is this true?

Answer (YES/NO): NO